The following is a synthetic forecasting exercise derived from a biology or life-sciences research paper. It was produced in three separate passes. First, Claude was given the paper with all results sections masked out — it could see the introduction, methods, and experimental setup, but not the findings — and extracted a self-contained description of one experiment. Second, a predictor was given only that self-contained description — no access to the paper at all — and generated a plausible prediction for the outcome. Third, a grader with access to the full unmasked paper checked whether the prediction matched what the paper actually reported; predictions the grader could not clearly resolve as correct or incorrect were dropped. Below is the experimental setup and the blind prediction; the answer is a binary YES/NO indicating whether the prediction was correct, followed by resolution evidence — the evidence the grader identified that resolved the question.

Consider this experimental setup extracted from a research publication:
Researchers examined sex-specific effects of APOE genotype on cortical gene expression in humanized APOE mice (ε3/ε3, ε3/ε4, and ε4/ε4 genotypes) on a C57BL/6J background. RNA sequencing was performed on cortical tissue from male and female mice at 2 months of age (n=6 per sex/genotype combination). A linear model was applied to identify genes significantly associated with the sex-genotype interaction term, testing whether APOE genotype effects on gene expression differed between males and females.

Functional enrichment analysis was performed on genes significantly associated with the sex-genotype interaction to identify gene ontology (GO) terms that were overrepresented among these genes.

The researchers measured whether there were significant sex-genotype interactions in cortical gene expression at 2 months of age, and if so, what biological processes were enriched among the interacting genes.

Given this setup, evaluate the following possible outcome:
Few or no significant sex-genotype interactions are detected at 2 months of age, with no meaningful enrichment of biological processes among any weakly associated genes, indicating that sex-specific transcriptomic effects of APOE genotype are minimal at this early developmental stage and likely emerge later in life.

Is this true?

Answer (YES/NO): NO